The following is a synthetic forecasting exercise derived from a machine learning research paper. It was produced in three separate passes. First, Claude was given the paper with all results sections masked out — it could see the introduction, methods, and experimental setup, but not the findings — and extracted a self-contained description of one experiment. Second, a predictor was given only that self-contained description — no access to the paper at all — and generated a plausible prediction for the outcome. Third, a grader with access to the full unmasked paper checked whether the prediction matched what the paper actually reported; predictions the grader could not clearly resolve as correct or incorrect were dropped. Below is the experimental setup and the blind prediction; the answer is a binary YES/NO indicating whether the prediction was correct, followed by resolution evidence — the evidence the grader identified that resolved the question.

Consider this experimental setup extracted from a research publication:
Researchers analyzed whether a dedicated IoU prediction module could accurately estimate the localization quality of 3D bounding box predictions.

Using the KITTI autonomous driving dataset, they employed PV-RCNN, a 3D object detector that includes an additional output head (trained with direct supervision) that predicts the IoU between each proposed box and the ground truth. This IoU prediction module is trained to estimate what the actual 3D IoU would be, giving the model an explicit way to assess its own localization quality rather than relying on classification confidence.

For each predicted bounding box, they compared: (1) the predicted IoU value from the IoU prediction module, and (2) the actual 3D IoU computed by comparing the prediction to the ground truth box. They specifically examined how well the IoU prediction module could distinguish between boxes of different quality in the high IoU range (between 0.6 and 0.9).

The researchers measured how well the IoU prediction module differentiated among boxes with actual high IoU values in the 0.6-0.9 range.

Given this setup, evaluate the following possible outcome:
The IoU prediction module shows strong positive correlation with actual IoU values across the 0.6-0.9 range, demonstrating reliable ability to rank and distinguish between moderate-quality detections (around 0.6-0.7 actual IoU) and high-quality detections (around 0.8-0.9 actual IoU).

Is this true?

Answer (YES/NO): NO